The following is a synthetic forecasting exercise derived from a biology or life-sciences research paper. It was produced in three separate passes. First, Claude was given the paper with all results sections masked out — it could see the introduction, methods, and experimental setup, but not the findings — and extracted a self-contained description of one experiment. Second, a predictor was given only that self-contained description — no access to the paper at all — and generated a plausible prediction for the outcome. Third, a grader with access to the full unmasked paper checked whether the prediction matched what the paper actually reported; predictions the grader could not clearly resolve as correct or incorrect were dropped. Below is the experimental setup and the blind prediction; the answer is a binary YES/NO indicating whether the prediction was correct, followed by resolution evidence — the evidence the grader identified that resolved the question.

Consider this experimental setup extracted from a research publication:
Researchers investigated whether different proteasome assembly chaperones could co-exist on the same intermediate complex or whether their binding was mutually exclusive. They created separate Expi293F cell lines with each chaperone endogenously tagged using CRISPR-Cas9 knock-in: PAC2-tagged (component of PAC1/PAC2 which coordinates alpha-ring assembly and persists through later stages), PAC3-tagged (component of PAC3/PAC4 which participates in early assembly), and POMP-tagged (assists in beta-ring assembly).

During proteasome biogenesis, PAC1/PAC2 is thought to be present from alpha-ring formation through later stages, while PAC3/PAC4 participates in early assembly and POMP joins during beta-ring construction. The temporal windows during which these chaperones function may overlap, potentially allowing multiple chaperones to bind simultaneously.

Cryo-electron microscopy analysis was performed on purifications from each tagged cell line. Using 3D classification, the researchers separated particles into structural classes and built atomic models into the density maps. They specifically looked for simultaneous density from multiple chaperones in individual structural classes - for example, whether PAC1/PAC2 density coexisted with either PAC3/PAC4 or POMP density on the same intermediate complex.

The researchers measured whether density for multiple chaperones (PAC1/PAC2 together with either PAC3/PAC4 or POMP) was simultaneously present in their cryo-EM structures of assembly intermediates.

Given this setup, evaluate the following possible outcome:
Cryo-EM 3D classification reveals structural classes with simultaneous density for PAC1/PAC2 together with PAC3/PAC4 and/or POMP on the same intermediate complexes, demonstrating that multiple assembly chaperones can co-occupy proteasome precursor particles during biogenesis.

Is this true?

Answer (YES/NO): YES